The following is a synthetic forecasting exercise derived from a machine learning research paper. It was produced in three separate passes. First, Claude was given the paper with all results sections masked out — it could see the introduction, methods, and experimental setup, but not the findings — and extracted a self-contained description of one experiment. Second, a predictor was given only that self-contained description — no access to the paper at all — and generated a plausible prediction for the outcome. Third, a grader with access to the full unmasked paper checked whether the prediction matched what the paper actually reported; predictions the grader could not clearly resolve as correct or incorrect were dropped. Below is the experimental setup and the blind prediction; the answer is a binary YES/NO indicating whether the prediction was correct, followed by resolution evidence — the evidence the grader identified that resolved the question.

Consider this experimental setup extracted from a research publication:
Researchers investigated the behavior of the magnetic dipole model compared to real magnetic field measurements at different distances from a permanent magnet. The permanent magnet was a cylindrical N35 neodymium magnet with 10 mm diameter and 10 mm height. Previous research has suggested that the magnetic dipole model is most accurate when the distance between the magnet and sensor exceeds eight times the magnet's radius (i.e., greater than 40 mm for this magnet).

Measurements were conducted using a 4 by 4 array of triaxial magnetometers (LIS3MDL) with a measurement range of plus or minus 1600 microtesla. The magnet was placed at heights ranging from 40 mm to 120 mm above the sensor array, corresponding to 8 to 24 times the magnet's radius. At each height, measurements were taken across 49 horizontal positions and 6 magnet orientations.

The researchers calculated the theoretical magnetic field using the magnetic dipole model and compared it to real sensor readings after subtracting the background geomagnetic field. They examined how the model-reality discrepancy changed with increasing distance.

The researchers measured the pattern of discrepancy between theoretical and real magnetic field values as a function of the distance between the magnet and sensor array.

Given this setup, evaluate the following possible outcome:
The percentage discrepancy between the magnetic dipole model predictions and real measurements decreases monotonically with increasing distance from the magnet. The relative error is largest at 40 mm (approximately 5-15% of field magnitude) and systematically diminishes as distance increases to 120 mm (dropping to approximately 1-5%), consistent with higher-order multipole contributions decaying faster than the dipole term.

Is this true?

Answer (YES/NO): NO